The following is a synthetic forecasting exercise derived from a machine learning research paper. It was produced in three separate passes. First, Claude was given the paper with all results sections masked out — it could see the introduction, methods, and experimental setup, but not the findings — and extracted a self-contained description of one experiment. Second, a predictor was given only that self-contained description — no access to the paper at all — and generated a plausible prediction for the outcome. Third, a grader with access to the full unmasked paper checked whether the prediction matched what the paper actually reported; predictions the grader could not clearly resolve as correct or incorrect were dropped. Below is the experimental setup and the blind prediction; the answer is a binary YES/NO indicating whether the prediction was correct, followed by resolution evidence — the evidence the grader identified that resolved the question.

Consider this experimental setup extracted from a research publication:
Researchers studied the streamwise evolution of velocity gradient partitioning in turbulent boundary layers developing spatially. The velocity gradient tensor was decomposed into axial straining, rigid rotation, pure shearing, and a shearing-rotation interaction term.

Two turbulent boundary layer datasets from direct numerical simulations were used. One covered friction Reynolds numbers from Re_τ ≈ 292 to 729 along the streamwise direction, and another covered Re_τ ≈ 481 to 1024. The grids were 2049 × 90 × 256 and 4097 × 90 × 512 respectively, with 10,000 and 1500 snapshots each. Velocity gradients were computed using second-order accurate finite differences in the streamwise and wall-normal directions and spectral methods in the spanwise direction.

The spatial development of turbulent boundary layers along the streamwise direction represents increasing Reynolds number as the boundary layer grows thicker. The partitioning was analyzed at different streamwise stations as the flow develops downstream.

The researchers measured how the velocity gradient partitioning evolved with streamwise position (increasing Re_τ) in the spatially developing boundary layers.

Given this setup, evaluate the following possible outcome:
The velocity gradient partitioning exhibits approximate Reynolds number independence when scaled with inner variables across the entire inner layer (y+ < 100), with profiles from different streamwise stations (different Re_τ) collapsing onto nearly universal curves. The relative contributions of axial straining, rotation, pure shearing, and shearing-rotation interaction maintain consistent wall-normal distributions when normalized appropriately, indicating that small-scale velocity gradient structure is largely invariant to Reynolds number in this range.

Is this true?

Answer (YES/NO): YES